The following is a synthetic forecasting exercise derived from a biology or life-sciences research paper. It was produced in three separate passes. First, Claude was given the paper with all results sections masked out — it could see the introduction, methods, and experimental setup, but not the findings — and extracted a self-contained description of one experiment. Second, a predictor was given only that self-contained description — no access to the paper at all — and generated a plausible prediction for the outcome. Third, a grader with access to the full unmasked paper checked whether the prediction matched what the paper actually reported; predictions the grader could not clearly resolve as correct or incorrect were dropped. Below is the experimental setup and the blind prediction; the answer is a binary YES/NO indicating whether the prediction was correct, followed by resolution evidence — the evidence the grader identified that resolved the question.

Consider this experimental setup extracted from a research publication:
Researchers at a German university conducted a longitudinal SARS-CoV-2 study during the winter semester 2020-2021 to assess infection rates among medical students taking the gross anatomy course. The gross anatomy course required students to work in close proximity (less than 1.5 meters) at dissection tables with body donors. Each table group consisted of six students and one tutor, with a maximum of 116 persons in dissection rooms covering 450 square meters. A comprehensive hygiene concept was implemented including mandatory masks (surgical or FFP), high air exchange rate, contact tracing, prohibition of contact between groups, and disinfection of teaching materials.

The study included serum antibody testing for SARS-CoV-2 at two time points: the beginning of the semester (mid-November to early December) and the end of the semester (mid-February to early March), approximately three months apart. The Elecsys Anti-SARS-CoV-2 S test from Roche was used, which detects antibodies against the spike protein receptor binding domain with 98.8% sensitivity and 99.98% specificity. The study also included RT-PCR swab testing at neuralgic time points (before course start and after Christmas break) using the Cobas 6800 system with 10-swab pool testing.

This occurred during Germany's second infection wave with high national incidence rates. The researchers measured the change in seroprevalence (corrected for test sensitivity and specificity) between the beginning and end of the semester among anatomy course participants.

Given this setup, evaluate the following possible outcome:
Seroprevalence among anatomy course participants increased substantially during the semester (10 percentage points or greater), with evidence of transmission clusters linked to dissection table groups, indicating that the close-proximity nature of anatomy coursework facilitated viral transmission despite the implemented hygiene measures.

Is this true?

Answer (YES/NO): NO